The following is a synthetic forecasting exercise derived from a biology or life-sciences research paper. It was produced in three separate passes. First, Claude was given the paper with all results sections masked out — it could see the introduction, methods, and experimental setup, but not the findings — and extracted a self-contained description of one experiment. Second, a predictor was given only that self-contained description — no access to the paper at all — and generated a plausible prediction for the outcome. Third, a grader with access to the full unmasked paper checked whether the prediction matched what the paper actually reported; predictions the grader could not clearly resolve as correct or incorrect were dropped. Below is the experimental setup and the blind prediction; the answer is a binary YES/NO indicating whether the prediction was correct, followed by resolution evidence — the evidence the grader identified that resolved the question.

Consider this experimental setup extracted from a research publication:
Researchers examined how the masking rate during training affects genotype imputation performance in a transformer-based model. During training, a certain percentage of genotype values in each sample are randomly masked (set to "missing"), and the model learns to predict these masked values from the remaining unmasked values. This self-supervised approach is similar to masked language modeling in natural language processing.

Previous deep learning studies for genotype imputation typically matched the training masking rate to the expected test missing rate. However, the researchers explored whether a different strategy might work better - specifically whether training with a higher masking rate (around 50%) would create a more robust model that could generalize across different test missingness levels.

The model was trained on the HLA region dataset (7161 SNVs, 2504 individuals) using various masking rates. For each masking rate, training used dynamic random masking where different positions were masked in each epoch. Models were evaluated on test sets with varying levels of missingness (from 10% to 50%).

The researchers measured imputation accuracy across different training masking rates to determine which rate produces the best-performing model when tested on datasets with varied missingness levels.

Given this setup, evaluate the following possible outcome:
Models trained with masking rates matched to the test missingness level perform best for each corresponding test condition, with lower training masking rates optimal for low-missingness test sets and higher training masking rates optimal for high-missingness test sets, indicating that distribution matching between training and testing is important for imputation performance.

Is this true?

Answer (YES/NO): NO